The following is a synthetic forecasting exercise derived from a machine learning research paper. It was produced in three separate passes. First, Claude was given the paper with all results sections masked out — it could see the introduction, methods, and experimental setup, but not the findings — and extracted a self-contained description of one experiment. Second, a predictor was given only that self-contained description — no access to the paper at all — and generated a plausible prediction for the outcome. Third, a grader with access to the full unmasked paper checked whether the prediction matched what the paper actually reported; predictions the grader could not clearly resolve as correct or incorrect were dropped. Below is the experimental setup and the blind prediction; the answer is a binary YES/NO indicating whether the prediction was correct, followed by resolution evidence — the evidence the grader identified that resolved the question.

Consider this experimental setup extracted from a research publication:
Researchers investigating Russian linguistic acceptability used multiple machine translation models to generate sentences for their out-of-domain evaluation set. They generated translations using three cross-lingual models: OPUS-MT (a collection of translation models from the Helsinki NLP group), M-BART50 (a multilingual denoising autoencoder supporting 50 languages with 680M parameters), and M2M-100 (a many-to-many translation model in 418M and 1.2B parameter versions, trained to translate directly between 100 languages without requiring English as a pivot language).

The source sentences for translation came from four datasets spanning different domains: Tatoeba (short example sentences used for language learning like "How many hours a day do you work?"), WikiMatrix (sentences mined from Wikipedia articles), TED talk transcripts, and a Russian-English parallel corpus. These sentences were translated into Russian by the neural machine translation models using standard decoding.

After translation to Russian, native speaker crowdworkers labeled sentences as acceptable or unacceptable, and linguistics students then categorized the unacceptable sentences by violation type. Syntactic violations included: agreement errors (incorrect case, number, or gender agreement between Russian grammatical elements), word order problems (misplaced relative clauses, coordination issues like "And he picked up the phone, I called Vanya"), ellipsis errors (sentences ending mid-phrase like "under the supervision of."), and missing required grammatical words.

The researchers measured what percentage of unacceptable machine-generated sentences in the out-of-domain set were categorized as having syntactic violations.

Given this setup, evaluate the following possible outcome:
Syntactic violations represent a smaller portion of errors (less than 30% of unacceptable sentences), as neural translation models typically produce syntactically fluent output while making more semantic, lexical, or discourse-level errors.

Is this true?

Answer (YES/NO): NO